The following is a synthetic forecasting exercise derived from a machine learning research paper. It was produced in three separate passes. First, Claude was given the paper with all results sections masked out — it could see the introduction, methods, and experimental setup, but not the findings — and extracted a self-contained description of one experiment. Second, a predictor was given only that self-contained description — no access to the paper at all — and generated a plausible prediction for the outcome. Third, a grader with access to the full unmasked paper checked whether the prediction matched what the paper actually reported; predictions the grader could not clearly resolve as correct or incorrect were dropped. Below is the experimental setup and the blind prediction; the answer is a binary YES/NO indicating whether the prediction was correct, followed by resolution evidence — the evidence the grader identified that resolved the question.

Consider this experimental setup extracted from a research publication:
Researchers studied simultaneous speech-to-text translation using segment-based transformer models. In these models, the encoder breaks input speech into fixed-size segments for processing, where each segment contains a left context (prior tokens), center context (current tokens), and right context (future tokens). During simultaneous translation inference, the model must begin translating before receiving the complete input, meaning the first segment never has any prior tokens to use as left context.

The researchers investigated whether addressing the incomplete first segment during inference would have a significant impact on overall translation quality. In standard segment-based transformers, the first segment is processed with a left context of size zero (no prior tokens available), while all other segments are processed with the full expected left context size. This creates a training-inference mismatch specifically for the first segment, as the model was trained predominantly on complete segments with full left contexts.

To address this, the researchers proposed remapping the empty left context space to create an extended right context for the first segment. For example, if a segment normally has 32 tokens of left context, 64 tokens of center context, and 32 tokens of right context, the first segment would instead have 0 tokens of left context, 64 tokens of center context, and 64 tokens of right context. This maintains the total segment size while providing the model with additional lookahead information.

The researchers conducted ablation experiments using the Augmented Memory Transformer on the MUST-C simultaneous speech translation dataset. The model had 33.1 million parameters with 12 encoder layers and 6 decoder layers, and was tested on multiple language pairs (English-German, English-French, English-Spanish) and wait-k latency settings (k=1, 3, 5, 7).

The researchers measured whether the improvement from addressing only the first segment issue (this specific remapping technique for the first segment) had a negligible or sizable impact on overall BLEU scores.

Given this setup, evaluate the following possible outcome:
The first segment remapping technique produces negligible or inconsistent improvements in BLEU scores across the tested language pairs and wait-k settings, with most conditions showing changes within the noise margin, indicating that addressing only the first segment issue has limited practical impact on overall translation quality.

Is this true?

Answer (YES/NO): NO